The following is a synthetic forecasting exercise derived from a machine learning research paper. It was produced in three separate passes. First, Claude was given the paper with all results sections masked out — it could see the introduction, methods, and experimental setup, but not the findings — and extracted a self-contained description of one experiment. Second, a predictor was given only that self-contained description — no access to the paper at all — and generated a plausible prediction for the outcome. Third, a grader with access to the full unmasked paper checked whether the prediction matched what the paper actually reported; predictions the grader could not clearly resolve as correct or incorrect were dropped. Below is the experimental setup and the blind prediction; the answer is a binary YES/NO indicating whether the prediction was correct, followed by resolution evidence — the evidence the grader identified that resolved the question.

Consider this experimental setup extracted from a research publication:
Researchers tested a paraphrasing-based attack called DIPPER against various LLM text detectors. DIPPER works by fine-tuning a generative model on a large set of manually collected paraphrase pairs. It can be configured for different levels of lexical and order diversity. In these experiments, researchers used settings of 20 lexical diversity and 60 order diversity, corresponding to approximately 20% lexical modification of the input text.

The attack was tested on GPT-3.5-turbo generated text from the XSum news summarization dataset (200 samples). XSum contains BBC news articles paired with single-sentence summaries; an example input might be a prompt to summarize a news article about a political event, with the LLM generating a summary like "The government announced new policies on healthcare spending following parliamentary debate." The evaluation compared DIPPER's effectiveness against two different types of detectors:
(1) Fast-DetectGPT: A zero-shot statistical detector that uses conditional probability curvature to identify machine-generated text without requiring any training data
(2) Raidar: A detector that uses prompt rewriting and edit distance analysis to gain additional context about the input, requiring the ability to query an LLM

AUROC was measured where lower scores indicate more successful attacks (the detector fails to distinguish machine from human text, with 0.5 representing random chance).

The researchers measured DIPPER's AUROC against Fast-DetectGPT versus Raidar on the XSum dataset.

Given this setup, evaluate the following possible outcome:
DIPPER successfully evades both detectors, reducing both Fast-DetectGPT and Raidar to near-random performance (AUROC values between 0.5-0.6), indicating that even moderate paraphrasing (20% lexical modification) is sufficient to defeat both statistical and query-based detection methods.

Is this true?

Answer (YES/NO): NO